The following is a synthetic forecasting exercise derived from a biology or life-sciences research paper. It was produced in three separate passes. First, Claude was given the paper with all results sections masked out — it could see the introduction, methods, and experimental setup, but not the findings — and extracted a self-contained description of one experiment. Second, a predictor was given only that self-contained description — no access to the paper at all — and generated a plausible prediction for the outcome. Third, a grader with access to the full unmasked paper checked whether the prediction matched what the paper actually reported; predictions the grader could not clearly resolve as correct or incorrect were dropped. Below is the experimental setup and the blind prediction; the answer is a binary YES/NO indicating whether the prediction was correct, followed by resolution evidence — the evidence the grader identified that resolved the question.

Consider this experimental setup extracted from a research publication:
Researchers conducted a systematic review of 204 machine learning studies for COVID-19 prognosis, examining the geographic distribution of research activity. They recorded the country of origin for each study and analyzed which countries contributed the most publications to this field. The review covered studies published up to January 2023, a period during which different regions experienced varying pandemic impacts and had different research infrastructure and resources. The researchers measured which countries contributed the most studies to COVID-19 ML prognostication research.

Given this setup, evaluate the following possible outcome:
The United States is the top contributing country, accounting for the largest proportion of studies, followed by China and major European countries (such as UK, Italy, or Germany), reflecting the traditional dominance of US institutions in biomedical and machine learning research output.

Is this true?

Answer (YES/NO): YES